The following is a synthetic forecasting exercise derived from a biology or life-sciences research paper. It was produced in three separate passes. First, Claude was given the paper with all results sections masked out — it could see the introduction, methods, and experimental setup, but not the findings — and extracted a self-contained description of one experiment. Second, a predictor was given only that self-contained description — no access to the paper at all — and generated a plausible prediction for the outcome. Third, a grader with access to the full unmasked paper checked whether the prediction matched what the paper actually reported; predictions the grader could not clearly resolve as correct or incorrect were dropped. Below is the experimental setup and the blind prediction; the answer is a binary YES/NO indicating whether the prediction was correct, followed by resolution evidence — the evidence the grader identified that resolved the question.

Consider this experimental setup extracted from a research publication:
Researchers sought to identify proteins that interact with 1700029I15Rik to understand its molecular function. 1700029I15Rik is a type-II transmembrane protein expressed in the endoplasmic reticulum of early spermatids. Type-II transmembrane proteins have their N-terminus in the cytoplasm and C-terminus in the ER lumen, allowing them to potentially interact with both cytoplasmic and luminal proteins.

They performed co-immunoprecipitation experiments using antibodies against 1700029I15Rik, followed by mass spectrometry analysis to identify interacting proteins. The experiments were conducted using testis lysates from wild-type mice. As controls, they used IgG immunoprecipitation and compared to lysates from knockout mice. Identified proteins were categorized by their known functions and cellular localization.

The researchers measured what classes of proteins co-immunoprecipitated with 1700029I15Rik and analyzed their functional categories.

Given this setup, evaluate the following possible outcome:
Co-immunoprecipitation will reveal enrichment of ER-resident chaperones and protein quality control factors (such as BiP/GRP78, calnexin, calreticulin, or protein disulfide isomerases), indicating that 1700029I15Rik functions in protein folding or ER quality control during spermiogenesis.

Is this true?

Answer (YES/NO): NO